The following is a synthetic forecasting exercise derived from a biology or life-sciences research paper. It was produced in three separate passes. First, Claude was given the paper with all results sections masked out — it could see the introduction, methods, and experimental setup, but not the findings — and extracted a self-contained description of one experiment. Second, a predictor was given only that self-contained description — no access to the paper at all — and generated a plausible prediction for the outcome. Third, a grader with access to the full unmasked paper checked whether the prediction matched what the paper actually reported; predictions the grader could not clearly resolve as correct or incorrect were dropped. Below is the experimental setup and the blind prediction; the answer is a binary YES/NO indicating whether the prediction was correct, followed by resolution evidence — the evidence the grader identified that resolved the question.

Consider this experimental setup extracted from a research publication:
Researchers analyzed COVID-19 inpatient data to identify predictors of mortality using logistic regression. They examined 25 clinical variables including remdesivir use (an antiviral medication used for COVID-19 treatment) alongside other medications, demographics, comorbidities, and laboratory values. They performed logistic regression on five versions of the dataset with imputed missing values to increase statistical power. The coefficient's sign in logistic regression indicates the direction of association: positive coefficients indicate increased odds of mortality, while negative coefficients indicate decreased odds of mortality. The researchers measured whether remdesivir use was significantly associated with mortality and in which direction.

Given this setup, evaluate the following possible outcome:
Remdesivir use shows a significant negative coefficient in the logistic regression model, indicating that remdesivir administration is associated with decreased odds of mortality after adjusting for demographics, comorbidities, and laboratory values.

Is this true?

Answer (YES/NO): NO